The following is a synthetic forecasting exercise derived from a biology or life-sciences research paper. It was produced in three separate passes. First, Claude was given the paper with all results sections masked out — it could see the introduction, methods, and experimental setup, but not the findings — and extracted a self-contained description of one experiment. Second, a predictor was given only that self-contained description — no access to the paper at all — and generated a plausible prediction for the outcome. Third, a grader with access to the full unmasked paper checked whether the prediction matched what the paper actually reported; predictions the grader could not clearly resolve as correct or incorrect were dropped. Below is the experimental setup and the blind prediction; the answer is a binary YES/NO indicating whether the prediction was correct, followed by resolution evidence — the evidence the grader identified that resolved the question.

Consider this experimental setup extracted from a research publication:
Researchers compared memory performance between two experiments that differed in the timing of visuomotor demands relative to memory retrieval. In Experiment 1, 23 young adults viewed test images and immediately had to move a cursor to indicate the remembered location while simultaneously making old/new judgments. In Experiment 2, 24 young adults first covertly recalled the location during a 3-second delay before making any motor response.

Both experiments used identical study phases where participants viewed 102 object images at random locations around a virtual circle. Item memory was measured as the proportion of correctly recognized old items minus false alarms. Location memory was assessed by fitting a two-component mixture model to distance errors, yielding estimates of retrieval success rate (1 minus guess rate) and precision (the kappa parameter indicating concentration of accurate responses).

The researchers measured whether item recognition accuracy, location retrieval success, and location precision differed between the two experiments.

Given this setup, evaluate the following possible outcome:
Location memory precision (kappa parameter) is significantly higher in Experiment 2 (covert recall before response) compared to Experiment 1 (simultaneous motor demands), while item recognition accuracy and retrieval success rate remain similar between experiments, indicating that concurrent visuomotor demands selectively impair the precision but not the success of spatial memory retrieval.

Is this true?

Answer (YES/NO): NO